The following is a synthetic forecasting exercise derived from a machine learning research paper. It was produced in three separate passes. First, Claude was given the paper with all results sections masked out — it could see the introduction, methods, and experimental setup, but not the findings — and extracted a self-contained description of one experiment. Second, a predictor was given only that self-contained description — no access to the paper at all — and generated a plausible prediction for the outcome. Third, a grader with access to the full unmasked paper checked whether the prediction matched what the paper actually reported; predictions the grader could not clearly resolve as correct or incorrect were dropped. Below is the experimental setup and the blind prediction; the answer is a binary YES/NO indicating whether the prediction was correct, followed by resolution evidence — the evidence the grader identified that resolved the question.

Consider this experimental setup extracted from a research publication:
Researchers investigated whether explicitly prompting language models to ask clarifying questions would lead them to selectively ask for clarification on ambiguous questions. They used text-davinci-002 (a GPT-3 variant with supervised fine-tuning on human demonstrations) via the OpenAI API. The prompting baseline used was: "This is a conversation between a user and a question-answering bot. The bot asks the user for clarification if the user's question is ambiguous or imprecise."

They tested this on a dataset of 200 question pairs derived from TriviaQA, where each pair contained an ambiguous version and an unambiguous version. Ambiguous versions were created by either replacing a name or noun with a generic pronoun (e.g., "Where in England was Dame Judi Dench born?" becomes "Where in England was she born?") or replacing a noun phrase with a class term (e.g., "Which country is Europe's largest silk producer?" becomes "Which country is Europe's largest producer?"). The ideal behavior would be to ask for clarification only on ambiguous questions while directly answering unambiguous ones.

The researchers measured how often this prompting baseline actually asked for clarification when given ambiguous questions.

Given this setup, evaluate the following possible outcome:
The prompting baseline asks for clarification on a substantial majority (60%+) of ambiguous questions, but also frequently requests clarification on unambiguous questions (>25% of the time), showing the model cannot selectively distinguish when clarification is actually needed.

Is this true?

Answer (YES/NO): NO